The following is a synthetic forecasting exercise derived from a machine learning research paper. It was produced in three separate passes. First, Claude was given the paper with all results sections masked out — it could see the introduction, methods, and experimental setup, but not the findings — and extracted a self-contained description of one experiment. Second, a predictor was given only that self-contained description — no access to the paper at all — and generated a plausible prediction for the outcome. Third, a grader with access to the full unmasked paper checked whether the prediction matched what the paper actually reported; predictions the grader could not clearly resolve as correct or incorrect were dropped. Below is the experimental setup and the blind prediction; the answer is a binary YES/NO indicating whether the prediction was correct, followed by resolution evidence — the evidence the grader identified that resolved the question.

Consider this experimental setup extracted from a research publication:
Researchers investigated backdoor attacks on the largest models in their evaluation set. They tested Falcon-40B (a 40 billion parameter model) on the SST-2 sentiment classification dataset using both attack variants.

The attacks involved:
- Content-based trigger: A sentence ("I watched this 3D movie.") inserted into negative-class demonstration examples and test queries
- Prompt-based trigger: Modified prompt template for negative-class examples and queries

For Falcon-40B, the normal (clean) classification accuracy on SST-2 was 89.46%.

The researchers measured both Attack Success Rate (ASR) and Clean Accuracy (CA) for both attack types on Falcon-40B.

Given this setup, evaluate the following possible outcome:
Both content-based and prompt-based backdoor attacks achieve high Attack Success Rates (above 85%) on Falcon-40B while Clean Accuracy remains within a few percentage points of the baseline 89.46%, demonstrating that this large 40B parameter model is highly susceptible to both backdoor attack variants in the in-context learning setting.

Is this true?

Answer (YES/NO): YES